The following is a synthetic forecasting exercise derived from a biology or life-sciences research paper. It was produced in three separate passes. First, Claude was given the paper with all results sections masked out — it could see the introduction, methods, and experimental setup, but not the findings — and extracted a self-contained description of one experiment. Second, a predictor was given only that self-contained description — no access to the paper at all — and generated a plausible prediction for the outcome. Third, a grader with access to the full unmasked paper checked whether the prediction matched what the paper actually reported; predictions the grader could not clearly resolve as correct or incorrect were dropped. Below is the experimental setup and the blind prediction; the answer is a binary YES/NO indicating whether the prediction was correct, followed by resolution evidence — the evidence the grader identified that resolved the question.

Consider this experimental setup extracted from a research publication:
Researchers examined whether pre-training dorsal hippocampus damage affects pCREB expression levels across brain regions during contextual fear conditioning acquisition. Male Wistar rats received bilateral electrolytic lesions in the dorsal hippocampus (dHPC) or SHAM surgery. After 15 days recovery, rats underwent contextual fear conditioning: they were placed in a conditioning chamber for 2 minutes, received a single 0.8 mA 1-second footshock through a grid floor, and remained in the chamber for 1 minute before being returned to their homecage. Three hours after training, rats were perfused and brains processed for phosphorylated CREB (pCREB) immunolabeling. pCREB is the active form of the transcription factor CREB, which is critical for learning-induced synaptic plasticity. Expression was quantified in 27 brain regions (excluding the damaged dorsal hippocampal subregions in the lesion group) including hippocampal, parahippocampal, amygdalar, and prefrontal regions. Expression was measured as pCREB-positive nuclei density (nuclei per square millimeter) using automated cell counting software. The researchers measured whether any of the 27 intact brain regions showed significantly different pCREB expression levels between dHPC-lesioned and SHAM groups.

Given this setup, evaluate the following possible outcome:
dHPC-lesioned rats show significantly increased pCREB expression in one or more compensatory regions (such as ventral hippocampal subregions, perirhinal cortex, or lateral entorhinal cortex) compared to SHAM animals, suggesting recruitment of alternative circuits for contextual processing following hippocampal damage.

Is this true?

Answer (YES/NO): NO